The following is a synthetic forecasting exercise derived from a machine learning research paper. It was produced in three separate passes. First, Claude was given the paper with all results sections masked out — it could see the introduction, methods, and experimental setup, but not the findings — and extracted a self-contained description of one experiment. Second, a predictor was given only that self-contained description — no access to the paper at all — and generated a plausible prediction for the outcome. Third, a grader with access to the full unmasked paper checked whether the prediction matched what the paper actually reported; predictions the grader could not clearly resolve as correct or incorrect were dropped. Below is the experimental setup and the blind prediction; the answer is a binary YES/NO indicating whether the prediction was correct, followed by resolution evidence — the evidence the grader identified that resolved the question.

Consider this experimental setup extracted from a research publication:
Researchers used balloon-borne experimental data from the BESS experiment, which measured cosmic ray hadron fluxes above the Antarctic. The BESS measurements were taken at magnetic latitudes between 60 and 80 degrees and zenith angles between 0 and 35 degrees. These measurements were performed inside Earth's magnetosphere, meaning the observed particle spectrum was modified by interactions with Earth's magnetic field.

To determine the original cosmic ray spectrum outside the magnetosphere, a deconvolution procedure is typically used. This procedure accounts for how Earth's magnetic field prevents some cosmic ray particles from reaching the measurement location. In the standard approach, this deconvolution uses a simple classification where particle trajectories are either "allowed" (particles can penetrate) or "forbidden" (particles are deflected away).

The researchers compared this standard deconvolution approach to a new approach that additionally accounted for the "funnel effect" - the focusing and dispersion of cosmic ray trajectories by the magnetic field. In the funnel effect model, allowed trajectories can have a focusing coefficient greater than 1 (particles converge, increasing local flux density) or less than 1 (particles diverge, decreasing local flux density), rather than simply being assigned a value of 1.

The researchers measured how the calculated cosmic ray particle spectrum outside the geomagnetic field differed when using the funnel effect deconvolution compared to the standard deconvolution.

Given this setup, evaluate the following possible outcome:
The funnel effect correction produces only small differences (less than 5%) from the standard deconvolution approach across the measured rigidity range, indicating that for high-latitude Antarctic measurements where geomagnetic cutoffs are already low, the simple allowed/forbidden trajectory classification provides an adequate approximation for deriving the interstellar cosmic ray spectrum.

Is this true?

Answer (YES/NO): NO